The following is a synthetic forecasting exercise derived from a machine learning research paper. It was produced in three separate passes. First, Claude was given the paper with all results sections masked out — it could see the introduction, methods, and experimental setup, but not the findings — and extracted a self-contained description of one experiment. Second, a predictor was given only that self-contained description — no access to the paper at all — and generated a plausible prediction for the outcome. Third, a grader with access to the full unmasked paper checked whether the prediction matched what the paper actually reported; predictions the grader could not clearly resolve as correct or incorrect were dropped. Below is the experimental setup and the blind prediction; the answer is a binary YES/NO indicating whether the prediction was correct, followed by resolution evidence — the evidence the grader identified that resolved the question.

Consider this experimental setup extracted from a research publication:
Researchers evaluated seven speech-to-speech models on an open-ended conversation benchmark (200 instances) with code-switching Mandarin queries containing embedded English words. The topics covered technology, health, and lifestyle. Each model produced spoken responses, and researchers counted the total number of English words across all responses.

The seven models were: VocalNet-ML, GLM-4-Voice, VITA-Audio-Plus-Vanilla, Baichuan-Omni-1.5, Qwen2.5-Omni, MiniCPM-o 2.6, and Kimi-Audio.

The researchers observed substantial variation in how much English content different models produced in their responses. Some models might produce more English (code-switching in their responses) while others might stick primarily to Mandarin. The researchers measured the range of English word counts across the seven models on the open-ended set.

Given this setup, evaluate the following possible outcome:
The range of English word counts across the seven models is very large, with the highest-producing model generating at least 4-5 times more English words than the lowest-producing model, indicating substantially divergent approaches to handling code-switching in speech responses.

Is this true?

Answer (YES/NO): YES